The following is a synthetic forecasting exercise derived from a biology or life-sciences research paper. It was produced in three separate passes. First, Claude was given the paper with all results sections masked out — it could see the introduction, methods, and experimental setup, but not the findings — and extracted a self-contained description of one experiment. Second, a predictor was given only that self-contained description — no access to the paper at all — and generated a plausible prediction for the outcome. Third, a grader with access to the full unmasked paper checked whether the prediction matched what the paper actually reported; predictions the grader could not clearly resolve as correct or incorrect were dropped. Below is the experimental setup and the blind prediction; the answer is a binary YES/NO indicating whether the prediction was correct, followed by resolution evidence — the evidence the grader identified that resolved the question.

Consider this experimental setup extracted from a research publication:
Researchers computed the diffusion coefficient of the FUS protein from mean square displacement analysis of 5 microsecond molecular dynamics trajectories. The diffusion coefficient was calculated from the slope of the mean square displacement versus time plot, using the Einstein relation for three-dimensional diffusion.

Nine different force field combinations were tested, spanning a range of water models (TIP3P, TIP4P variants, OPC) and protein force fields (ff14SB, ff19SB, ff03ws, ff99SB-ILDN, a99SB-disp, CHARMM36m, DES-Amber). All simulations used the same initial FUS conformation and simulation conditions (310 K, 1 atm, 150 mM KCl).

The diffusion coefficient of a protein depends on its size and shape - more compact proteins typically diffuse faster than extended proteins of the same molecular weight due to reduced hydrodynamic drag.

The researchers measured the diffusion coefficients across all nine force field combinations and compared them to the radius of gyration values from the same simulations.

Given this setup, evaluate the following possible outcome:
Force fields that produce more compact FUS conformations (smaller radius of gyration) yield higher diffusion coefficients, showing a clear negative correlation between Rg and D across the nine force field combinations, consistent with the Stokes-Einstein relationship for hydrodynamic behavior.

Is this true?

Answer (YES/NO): NO